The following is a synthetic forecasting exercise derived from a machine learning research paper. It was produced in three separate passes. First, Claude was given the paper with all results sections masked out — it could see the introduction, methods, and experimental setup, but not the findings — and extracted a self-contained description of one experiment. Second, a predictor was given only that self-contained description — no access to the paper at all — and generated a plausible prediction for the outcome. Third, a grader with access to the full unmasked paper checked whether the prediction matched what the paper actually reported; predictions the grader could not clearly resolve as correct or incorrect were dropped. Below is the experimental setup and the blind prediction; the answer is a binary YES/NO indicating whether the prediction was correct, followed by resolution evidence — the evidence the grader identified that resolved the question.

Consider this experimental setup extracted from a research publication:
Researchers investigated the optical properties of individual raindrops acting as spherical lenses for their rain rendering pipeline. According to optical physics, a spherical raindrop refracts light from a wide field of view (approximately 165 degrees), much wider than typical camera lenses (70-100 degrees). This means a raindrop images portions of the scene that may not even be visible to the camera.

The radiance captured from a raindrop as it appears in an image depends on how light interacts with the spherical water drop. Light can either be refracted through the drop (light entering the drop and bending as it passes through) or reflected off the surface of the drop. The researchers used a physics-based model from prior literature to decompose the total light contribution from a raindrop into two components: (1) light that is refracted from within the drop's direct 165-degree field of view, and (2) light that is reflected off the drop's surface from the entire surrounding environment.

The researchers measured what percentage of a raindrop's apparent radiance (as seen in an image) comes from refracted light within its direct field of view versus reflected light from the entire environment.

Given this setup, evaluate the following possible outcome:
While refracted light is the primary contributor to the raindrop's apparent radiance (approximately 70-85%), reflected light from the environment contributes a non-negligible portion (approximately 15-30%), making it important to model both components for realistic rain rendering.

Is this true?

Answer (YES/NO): NO